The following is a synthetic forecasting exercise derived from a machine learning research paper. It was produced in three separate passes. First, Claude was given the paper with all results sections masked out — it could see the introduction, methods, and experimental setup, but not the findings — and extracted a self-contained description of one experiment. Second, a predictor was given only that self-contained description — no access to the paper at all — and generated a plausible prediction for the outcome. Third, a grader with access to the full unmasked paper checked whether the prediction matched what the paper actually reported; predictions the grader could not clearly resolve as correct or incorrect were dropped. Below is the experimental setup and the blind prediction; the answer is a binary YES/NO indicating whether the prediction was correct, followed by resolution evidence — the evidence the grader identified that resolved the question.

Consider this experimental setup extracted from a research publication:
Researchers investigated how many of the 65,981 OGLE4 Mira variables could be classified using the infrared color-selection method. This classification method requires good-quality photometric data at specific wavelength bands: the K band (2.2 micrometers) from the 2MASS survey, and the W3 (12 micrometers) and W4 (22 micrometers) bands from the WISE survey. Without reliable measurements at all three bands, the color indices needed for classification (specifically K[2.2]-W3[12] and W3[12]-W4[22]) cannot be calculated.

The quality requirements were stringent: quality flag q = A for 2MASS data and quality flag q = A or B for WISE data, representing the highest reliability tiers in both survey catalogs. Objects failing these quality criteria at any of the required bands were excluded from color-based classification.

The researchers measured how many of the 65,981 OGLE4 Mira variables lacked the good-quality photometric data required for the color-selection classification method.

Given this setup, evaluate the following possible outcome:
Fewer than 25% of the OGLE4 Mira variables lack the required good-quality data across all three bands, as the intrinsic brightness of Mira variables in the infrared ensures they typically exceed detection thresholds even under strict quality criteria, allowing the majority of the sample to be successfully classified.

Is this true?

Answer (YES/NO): YES